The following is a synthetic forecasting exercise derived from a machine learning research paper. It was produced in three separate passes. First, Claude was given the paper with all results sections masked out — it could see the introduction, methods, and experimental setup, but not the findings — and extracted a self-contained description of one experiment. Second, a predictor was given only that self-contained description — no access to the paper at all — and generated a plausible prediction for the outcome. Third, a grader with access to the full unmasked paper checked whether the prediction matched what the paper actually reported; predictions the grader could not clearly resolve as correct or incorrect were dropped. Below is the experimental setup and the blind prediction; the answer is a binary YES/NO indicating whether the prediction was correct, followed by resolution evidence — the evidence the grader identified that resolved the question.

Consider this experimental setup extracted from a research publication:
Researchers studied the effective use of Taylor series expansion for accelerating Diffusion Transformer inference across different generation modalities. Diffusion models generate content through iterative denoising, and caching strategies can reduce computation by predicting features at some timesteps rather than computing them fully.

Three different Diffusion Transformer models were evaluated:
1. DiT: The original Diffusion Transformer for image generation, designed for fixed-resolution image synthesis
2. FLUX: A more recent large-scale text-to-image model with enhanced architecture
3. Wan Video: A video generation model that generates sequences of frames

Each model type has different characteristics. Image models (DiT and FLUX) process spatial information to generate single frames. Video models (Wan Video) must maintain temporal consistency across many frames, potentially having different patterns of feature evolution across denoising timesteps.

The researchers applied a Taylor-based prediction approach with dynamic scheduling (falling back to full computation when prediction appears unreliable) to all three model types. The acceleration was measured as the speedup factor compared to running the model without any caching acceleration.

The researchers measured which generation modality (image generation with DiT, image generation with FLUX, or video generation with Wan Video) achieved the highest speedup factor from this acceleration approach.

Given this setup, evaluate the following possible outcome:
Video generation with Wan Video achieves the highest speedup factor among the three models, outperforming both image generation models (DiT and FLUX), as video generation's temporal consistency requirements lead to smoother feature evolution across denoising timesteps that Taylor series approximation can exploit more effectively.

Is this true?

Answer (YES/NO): YES